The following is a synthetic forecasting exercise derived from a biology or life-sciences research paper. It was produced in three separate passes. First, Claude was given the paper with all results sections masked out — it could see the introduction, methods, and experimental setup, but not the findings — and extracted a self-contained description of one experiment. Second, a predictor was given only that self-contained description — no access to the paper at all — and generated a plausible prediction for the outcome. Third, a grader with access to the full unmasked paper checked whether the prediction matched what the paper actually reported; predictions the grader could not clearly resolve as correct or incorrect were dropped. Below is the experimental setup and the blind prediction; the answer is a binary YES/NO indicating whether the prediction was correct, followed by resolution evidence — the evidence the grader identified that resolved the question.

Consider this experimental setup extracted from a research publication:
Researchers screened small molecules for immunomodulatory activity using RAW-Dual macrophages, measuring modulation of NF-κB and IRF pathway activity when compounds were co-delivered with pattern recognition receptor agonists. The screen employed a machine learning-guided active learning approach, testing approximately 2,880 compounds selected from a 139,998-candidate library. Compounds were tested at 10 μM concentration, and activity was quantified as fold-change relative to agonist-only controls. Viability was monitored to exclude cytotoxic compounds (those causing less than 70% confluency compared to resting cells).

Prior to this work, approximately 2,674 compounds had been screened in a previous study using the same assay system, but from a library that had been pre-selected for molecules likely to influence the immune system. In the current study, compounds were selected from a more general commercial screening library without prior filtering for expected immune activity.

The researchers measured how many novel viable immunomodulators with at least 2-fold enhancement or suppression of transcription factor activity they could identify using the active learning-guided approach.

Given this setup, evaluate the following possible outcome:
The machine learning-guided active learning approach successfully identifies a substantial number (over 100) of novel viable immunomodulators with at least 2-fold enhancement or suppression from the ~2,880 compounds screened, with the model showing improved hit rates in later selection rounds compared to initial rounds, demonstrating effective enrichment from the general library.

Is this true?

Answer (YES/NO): YES